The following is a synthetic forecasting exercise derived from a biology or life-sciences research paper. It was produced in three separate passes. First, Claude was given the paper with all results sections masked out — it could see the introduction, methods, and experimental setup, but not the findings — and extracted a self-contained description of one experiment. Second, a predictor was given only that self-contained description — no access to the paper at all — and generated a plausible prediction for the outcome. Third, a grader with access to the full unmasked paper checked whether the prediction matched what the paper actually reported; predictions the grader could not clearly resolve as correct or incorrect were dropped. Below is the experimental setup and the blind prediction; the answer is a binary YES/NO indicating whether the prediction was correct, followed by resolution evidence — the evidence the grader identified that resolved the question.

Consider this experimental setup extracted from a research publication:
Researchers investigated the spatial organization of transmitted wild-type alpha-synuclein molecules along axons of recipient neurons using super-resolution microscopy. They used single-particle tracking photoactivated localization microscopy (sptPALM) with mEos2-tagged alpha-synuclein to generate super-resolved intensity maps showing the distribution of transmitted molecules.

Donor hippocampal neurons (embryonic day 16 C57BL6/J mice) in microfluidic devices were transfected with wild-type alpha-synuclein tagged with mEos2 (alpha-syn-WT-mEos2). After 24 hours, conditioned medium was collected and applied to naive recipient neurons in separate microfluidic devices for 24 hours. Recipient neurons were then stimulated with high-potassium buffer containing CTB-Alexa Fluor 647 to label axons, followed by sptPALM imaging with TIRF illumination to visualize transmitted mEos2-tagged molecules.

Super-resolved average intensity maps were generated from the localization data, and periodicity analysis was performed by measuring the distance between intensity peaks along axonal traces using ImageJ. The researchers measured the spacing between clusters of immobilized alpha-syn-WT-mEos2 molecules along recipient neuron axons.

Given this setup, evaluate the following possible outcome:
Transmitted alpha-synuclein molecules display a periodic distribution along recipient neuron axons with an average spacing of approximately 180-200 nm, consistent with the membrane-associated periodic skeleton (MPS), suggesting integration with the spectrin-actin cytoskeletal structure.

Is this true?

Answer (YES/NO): NO